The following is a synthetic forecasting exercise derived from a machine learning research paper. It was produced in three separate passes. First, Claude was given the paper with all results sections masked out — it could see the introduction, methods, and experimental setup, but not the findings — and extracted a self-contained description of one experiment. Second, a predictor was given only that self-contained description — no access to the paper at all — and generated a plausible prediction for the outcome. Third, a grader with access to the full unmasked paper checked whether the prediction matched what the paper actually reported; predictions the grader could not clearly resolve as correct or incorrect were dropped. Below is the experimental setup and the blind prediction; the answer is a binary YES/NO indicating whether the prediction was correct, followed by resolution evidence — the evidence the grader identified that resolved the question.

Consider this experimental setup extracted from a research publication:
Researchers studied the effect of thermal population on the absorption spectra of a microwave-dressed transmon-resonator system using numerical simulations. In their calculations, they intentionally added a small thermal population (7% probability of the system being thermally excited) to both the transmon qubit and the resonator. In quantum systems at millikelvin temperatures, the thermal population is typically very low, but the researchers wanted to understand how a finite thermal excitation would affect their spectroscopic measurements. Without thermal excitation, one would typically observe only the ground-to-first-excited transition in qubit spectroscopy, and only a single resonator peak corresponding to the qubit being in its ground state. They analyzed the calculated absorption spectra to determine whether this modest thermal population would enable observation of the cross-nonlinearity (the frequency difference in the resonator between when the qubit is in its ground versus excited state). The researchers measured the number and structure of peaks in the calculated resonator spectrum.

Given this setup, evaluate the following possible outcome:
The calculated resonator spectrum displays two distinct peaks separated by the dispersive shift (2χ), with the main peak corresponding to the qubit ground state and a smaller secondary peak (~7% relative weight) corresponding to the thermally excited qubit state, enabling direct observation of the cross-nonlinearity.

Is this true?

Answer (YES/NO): YES